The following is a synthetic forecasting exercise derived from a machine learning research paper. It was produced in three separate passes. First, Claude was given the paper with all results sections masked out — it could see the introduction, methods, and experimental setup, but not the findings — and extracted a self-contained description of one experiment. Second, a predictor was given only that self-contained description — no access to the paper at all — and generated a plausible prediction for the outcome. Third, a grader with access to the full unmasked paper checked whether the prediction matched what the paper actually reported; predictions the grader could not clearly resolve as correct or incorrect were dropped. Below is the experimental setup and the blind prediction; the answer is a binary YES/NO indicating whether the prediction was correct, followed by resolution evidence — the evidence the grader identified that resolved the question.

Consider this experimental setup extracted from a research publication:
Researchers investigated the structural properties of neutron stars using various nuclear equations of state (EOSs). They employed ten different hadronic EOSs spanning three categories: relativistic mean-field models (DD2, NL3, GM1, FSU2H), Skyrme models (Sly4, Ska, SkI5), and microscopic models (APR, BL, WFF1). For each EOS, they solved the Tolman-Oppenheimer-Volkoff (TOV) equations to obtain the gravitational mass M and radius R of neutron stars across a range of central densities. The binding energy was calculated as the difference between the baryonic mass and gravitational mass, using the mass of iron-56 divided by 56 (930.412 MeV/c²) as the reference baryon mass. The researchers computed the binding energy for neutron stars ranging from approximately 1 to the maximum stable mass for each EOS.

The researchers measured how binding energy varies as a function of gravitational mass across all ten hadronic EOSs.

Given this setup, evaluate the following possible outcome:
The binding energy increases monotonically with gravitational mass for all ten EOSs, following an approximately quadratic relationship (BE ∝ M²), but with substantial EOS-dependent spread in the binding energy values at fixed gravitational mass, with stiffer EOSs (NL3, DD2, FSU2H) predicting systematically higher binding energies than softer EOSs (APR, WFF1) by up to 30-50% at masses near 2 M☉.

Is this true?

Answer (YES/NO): NO